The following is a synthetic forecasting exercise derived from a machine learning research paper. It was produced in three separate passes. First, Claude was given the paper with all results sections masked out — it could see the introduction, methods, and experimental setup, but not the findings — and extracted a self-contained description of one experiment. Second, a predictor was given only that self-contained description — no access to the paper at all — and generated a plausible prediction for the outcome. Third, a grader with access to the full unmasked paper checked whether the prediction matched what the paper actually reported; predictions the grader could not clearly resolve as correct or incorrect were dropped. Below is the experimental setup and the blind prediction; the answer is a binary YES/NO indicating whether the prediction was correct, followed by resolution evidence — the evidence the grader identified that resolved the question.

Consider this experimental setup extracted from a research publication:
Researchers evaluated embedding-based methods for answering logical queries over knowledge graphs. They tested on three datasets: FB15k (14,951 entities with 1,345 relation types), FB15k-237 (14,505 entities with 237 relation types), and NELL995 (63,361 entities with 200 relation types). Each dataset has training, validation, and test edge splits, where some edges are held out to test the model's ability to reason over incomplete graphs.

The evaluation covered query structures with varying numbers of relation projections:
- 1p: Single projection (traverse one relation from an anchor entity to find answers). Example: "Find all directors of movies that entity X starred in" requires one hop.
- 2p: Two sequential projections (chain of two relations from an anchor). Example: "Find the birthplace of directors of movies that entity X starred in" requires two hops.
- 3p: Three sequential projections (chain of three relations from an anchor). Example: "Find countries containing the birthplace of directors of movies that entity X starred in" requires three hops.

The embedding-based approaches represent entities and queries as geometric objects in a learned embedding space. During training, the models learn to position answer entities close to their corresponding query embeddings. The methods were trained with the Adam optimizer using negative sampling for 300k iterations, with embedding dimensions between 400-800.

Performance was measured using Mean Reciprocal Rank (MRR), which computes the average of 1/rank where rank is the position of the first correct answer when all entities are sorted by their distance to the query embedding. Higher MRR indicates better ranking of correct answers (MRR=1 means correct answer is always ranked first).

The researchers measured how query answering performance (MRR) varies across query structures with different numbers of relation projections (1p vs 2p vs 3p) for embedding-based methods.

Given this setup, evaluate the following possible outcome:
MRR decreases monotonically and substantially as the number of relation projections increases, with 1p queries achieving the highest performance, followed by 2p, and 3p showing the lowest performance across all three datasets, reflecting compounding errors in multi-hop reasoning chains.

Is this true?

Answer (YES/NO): NO